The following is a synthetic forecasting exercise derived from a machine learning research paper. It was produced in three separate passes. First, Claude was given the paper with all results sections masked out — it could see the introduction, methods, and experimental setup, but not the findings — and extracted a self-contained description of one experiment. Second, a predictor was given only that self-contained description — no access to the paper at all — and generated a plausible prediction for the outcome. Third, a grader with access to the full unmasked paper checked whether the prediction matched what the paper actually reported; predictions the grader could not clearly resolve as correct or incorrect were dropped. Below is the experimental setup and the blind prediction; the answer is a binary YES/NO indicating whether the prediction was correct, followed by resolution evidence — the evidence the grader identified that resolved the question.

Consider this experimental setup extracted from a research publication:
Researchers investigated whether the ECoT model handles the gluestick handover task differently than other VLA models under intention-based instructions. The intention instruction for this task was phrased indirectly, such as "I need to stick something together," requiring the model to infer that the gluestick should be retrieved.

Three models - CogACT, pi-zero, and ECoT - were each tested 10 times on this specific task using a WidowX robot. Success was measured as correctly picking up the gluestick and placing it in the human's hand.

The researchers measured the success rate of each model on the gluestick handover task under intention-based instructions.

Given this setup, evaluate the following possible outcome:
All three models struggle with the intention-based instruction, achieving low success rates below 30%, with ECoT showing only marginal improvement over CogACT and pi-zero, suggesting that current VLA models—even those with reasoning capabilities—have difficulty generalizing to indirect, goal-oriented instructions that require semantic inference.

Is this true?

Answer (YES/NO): NO